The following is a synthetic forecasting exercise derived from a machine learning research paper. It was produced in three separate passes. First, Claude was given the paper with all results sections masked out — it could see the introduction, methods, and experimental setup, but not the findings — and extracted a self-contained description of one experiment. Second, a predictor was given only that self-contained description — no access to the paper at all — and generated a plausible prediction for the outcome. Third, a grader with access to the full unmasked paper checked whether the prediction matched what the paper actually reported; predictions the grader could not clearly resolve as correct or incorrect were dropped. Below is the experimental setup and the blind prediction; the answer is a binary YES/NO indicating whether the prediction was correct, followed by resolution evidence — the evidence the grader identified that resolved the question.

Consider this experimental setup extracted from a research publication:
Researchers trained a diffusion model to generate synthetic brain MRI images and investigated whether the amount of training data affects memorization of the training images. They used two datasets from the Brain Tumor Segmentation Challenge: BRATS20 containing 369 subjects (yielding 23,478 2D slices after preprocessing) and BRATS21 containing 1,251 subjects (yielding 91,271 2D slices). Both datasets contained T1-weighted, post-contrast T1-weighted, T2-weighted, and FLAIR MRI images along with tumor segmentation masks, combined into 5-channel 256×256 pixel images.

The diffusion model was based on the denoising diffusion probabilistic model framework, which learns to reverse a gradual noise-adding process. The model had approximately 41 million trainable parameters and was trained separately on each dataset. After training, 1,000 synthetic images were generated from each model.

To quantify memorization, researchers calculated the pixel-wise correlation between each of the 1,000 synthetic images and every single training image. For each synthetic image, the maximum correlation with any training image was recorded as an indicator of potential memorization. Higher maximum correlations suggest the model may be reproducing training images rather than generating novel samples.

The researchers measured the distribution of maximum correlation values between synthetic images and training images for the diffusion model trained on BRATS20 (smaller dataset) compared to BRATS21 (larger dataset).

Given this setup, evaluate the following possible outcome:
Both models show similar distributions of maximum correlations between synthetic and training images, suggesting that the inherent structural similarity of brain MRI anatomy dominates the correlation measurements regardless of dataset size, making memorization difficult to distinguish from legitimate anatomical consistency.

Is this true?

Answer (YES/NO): NO